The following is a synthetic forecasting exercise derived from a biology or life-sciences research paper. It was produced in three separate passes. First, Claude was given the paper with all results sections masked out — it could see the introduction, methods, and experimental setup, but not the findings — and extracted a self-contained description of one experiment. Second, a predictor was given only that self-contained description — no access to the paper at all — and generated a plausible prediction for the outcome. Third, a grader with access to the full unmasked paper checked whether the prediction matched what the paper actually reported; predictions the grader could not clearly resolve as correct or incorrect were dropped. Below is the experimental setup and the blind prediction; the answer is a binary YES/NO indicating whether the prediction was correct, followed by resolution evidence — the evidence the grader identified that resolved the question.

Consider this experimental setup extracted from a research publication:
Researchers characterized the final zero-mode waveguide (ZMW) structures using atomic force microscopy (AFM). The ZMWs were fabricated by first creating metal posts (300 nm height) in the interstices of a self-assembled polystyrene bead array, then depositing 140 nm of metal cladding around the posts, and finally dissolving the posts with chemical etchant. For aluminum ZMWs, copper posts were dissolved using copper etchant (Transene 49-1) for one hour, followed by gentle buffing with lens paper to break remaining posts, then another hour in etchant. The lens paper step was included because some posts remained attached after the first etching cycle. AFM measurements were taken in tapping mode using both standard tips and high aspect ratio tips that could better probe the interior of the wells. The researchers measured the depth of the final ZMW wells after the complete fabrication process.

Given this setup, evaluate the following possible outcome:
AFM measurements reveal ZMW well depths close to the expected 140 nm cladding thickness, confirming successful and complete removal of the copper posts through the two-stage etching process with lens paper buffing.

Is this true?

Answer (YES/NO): NO